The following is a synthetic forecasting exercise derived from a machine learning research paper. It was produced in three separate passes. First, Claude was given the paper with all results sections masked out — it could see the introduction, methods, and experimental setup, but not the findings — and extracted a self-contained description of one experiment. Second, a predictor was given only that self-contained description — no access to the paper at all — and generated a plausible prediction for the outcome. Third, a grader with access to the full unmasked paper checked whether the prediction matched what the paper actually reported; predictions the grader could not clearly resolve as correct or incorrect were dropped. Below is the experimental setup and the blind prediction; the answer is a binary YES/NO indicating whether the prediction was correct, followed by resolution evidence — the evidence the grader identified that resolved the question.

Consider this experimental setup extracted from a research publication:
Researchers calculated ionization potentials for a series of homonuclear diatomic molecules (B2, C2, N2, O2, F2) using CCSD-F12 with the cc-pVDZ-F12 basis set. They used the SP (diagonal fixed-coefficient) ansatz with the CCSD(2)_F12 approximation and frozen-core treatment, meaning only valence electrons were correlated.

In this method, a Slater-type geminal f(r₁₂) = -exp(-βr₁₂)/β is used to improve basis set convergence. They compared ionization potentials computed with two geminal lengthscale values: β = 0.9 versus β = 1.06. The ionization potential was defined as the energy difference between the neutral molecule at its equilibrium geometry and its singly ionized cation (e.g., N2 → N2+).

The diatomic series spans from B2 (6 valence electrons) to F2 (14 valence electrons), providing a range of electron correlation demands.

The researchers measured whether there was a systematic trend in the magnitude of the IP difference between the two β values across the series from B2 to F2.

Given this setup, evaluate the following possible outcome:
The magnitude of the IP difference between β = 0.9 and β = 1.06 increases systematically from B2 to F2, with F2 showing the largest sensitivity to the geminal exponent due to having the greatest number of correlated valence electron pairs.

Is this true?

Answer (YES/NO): YES